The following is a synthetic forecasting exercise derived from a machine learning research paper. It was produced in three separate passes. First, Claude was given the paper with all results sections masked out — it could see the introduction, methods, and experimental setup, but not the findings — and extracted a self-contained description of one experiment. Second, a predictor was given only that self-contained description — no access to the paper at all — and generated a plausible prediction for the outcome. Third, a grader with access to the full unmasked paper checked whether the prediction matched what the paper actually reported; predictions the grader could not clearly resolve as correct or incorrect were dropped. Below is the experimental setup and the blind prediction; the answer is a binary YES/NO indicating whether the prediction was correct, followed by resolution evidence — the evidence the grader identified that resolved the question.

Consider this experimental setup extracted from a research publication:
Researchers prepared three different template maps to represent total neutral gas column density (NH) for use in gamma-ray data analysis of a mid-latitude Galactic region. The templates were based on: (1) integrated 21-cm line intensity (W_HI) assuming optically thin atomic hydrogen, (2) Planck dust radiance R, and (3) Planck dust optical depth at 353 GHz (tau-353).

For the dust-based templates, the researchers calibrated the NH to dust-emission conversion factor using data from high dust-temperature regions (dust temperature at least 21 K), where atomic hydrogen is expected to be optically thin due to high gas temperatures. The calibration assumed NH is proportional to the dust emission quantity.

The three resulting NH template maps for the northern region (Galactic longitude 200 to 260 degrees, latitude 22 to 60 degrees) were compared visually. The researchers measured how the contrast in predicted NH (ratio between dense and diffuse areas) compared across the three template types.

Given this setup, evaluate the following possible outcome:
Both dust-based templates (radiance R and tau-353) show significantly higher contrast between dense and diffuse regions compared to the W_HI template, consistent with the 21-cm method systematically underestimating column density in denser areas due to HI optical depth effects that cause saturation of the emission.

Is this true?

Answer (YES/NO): YES